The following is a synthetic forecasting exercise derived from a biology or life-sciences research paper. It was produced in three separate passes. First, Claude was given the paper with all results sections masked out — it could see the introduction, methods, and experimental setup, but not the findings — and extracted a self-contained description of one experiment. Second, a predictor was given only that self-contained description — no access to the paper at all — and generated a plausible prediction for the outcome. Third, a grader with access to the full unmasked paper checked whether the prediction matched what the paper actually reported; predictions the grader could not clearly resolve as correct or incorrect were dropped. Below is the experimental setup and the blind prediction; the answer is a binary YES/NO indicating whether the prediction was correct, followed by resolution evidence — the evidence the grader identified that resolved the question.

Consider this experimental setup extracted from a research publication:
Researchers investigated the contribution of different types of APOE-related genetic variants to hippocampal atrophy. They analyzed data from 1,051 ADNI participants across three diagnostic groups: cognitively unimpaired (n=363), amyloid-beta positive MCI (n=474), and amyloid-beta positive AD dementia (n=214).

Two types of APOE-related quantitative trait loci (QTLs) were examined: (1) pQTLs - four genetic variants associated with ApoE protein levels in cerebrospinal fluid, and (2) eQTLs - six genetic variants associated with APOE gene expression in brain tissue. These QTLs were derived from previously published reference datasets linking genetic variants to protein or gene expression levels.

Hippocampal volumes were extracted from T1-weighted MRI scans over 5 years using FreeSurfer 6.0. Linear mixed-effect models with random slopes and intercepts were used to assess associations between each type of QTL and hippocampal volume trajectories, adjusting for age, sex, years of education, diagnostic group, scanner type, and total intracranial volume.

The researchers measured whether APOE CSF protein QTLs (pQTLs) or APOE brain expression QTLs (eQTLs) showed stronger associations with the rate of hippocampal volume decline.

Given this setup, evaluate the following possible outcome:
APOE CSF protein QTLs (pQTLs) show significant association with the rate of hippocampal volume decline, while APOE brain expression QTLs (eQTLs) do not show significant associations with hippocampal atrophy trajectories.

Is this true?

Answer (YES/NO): YES